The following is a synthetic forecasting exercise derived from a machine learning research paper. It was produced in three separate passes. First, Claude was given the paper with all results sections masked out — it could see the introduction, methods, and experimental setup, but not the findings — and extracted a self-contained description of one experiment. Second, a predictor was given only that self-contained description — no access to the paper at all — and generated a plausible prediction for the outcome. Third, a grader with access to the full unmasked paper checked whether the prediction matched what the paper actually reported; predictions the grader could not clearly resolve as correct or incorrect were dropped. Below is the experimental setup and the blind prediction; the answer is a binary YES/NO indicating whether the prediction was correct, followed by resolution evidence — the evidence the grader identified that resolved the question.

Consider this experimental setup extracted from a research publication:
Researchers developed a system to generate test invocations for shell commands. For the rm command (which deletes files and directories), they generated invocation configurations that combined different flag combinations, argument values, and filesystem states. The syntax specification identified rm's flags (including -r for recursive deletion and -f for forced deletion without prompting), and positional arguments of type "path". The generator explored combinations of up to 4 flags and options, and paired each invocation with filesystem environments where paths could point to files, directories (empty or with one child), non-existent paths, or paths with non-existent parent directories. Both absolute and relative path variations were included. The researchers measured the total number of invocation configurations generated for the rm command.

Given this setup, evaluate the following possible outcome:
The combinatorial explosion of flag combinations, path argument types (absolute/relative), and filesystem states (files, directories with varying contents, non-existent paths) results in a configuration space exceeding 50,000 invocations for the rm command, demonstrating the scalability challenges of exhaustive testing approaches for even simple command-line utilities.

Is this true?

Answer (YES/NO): YES